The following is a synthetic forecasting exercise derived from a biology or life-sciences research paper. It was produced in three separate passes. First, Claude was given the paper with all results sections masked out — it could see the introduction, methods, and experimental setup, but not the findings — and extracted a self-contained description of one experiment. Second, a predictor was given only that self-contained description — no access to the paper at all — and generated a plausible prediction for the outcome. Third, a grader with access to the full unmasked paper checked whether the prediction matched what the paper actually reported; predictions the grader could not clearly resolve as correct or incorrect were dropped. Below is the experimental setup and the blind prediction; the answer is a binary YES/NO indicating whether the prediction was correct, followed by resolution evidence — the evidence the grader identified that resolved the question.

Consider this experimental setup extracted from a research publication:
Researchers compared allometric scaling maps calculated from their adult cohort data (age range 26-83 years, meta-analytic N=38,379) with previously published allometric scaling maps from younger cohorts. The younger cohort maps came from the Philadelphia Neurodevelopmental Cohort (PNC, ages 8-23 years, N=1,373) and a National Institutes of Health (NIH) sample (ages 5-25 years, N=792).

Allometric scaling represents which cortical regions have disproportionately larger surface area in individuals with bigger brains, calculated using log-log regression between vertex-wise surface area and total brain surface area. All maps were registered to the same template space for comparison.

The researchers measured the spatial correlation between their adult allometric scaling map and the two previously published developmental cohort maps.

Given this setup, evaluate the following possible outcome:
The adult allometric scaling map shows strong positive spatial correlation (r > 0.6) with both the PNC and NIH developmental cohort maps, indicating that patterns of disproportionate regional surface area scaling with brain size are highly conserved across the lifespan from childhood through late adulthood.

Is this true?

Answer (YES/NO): NO